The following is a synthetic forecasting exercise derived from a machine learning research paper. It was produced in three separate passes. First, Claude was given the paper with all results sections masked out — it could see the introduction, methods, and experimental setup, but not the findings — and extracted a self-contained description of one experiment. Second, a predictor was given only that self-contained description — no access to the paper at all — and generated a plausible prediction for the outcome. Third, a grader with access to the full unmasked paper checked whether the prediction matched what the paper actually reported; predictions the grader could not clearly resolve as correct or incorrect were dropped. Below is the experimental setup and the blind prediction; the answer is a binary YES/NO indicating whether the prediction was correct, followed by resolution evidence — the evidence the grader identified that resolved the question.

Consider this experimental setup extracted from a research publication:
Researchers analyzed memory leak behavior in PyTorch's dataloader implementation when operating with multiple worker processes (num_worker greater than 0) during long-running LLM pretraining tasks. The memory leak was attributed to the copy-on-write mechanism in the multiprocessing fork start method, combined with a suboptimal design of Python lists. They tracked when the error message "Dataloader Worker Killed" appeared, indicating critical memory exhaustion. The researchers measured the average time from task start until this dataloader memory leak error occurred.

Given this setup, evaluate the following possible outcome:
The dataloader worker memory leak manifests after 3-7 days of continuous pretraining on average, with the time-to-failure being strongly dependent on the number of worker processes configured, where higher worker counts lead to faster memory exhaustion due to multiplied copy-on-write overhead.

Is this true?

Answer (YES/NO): NO